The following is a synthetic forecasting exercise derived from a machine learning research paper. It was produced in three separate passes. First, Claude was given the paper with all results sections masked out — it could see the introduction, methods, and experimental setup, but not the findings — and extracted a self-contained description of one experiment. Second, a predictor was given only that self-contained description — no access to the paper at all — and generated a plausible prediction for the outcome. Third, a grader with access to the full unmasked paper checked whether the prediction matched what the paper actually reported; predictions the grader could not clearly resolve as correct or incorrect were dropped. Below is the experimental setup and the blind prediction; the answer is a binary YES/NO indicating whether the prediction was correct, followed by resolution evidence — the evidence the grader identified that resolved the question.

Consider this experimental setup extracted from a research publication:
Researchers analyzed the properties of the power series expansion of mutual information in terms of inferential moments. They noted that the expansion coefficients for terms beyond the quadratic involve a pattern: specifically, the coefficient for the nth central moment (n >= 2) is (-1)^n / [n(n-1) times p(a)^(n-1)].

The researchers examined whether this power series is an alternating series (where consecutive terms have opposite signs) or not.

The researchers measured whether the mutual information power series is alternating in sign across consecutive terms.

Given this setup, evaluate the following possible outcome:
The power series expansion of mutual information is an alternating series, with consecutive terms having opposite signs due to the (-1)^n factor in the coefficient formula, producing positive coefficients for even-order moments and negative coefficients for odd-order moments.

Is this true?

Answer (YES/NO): NO